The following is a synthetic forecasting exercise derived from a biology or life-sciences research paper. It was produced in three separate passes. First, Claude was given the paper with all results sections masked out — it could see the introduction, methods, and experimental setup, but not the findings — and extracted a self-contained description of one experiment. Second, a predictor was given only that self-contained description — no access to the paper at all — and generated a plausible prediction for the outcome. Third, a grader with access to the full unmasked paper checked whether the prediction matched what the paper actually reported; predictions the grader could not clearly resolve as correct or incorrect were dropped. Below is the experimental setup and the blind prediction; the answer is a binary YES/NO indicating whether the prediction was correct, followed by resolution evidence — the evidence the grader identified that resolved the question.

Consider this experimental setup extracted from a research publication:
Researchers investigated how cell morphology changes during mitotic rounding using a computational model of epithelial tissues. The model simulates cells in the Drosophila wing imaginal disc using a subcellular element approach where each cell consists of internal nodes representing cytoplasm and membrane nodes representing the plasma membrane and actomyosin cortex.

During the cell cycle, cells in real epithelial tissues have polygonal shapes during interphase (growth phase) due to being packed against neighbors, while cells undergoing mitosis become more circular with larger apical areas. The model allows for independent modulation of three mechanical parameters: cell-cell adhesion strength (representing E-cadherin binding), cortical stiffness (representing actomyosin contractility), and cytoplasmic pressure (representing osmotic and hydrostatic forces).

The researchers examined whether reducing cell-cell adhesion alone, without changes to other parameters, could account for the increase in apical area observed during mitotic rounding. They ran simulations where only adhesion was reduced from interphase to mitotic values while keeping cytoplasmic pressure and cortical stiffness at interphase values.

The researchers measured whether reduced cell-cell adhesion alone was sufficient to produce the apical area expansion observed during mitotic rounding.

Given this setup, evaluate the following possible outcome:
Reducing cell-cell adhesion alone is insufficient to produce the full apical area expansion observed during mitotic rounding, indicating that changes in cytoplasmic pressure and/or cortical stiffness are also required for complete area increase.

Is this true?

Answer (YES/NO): YES